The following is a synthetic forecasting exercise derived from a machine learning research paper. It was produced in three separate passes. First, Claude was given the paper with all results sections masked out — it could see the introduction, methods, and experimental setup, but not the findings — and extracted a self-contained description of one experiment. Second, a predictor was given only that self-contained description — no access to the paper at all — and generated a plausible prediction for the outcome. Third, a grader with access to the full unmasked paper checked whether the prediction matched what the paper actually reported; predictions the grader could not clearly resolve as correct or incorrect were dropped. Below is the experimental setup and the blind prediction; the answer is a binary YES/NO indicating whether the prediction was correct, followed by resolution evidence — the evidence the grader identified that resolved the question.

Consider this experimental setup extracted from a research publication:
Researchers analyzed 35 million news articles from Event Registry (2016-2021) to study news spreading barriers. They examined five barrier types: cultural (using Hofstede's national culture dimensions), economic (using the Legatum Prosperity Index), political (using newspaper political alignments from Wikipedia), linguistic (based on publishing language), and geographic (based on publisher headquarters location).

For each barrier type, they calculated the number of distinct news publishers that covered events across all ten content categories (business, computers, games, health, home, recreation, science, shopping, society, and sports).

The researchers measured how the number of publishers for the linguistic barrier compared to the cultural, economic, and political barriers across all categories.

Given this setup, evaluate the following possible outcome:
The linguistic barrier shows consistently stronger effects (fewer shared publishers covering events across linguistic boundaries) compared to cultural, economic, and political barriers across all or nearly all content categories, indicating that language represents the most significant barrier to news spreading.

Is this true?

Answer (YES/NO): NO